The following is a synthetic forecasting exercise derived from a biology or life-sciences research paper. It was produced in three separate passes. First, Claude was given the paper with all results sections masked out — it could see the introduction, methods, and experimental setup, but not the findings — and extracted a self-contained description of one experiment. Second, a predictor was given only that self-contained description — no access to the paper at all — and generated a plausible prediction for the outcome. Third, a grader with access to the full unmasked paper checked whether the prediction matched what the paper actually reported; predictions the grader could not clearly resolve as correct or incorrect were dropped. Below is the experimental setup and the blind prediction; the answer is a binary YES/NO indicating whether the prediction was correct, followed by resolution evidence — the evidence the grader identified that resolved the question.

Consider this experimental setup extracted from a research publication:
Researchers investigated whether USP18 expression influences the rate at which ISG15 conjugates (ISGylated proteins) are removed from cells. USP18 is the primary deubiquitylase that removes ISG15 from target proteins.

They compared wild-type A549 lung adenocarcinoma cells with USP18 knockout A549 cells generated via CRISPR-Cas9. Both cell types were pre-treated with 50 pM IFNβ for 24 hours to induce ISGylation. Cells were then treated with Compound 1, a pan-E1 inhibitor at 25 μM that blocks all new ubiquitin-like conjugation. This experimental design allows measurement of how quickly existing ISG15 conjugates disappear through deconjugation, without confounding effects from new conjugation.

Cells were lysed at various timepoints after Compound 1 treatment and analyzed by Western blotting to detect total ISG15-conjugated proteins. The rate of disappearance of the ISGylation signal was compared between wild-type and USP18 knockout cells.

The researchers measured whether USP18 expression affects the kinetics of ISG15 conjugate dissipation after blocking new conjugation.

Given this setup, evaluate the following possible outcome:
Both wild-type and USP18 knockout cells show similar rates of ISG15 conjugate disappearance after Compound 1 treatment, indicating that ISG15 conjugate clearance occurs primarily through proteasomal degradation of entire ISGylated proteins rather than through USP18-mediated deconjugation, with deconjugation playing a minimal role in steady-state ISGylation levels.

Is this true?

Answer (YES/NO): NO